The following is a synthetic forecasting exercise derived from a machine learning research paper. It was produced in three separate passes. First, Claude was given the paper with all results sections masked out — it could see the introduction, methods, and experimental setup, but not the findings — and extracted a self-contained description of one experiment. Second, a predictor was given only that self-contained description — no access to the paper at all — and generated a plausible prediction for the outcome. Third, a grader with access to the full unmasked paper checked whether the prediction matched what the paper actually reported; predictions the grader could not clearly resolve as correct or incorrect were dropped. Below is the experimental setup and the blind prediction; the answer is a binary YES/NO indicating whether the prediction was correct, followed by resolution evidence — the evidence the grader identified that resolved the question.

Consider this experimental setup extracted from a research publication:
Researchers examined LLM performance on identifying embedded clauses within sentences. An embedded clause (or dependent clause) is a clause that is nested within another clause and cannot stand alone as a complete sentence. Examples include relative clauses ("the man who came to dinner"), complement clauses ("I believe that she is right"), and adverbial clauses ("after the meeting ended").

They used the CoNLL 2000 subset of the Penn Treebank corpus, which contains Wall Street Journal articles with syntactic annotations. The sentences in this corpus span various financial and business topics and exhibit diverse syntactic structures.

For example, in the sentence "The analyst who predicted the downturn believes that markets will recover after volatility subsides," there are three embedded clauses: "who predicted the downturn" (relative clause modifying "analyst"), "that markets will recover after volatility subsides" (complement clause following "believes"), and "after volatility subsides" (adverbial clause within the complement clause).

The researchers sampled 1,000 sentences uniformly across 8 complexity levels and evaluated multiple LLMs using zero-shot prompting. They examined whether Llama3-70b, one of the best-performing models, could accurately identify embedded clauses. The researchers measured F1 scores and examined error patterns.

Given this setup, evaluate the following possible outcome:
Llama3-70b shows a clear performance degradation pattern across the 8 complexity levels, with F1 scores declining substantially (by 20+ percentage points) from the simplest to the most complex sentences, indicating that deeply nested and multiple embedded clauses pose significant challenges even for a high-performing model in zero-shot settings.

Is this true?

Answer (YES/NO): NO